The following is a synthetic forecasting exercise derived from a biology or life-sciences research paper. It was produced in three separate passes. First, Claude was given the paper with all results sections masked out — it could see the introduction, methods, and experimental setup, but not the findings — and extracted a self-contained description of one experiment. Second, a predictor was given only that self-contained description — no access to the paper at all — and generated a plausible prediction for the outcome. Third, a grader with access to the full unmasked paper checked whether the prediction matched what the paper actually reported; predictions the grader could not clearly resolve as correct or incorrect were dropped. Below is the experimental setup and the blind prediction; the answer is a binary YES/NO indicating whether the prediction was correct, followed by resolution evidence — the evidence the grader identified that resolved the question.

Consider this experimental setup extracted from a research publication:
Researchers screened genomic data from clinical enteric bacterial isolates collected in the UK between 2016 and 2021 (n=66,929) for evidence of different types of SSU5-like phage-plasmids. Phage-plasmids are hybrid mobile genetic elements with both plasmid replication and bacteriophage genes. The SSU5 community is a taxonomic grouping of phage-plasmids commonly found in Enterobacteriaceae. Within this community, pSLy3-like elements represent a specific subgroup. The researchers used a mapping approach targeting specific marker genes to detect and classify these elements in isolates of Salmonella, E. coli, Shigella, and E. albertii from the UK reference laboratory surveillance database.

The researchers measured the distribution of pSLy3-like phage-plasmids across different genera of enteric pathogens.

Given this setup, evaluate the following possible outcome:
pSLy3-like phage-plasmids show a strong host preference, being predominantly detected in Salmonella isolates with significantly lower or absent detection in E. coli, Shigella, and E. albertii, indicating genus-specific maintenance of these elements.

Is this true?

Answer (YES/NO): NO